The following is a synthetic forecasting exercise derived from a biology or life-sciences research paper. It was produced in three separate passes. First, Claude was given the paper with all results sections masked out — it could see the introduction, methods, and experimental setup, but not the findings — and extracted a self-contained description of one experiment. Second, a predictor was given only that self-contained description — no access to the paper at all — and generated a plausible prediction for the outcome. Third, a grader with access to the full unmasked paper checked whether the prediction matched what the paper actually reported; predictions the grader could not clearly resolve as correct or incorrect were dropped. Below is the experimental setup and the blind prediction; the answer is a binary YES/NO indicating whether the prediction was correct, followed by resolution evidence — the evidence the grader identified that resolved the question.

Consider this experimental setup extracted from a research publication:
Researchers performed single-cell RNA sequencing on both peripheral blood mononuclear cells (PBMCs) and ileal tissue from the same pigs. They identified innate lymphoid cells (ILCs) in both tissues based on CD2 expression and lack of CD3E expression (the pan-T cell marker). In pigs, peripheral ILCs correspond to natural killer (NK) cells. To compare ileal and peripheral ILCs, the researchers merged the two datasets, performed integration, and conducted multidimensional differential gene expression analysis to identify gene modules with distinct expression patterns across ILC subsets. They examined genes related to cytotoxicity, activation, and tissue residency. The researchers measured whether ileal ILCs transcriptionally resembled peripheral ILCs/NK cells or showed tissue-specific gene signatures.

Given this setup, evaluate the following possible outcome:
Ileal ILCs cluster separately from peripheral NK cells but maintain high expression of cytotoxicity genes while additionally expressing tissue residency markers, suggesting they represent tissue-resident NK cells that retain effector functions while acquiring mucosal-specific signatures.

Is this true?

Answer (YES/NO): NO